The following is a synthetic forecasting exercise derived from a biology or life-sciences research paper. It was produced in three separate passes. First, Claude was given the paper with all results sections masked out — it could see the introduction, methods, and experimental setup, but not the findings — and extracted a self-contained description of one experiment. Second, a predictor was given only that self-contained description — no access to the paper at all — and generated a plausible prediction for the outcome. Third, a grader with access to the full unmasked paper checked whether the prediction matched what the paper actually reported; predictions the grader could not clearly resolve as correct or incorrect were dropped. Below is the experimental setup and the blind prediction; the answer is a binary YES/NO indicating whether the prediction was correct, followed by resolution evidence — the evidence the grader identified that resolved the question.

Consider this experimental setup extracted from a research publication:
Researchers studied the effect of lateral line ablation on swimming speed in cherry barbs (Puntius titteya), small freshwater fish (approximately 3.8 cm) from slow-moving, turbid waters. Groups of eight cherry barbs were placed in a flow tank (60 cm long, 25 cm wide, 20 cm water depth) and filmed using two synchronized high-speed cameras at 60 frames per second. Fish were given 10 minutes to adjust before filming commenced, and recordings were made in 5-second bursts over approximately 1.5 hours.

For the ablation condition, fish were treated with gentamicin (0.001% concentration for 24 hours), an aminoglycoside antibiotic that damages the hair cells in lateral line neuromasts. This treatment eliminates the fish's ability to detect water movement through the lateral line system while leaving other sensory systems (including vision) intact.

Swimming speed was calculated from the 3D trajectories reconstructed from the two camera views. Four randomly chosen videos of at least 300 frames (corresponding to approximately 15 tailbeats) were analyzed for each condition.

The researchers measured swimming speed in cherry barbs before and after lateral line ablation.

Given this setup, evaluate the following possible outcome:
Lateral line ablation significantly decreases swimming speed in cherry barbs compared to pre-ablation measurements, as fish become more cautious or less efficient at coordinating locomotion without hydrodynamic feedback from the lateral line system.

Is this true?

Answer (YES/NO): NO